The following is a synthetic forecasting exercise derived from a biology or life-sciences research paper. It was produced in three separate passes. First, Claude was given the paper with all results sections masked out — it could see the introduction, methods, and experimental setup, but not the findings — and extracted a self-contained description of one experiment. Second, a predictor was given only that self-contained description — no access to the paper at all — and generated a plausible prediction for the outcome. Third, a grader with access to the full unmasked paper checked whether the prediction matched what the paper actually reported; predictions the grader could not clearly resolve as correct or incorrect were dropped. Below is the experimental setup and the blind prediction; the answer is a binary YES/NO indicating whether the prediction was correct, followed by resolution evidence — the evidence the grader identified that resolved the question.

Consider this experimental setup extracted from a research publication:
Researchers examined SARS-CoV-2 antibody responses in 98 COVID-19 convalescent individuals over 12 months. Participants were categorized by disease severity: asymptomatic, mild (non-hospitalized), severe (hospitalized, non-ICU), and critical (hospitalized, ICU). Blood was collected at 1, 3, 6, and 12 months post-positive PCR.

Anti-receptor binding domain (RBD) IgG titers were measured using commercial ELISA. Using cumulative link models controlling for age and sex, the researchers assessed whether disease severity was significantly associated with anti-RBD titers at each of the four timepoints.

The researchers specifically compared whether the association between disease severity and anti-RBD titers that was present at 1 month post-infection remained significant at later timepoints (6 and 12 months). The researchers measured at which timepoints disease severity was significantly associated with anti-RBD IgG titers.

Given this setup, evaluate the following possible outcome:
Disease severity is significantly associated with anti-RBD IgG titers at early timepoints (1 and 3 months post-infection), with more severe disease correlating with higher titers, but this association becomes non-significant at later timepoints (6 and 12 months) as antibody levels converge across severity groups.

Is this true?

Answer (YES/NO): NO